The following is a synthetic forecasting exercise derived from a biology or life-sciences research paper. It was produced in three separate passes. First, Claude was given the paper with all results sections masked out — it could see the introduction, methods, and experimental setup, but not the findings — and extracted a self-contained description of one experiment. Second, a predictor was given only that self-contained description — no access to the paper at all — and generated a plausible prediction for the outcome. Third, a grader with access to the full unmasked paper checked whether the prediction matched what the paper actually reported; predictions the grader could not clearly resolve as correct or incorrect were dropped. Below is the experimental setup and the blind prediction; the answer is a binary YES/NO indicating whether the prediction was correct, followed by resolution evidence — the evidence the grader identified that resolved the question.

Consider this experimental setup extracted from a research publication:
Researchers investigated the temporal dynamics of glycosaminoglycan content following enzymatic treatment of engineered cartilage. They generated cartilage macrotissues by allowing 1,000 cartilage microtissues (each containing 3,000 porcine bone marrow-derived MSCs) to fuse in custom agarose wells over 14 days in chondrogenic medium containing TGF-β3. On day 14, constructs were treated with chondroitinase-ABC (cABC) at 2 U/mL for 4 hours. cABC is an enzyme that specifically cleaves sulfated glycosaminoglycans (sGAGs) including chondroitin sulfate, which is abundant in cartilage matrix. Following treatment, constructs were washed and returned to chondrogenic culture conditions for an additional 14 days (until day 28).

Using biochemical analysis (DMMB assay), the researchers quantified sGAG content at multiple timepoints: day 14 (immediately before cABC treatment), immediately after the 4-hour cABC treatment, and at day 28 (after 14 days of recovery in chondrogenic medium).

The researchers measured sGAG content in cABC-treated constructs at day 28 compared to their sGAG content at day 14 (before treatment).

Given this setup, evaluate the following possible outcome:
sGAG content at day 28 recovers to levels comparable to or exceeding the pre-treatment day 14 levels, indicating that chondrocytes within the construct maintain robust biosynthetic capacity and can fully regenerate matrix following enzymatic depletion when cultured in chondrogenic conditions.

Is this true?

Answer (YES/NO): NO